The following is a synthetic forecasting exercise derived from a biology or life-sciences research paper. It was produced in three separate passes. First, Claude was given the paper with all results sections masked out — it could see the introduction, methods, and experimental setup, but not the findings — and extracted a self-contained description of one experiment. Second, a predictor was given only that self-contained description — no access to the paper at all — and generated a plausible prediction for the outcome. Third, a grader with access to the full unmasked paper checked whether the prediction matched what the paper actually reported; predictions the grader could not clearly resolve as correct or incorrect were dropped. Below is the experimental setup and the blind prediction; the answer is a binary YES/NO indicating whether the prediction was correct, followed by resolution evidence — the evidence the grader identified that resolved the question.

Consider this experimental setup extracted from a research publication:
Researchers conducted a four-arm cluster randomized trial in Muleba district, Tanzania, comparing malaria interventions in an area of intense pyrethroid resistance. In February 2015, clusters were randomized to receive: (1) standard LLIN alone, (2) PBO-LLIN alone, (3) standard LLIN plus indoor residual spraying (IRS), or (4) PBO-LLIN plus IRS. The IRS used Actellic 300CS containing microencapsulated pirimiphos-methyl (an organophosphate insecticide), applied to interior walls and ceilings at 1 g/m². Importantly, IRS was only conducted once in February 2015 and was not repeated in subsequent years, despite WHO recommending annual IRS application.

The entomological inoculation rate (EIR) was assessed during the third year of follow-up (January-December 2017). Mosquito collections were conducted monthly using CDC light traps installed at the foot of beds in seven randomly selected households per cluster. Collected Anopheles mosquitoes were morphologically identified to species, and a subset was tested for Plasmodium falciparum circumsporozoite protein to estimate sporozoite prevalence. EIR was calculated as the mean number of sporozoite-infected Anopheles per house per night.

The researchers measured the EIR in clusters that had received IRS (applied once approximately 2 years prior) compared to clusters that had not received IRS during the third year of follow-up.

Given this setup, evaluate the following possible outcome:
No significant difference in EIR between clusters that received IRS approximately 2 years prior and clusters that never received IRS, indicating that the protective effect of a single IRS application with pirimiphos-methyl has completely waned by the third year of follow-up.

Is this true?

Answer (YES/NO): YES